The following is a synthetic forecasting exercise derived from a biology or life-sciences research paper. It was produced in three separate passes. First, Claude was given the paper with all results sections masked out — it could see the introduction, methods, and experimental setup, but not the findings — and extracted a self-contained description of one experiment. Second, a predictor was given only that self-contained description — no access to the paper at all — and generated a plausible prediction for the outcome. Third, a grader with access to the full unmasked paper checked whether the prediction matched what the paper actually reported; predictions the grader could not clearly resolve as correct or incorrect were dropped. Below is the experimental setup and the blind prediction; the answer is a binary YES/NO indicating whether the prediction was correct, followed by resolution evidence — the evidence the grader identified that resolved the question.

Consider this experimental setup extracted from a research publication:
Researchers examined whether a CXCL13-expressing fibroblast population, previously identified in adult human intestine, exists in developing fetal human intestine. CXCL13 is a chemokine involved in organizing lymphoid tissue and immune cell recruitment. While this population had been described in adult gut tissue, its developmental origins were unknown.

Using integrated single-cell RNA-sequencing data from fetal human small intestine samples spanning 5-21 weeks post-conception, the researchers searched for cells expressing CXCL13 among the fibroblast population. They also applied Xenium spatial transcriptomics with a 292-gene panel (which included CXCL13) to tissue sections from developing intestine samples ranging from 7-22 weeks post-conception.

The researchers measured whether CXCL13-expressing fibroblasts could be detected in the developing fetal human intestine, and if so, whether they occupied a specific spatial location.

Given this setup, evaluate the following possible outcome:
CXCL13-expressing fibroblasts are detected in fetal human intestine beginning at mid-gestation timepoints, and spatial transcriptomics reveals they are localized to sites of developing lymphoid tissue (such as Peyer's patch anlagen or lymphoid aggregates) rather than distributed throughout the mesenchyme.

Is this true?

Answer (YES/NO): NO